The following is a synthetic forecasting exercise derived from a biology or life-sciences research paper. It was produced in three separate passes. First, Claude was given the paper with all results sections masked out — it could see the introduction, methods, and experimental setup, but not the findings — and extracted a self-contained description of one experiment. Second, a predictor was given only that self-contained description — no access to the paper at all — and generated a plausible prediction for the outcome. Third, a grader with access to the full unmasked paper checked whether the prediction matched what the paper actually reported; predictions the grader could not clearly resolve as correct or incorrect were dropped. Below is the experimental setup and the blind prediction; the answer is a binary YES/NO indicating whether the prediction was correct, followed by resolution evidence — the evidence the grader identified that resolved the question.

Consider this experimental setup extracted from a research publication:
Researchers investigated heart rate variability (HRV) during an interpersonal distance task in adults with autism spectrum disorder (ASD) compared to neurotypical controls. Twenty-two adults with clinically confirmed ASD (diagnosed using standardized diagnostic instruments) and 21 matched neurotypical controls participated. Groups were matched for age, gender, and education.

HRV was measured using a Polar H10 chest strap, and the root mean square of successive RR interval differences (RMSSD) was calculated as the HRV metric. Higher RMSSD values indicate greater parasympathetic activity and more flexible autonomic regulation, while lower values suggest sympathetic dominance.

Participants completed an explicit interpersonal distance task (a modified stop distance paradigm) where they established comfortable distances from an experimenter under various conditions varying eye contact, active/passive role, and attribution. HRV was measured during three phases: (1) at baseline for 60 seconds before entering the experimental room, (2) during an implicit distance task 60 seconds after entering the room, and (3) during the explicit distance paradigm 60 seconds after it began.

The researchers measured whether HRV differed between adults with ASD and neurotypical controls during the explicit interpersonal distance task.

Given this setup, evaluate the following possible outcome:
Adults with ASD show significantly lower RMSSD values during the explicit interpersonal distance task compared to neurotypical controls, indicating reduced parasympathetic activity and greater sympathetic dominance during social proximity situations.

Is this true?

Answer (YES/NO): NO